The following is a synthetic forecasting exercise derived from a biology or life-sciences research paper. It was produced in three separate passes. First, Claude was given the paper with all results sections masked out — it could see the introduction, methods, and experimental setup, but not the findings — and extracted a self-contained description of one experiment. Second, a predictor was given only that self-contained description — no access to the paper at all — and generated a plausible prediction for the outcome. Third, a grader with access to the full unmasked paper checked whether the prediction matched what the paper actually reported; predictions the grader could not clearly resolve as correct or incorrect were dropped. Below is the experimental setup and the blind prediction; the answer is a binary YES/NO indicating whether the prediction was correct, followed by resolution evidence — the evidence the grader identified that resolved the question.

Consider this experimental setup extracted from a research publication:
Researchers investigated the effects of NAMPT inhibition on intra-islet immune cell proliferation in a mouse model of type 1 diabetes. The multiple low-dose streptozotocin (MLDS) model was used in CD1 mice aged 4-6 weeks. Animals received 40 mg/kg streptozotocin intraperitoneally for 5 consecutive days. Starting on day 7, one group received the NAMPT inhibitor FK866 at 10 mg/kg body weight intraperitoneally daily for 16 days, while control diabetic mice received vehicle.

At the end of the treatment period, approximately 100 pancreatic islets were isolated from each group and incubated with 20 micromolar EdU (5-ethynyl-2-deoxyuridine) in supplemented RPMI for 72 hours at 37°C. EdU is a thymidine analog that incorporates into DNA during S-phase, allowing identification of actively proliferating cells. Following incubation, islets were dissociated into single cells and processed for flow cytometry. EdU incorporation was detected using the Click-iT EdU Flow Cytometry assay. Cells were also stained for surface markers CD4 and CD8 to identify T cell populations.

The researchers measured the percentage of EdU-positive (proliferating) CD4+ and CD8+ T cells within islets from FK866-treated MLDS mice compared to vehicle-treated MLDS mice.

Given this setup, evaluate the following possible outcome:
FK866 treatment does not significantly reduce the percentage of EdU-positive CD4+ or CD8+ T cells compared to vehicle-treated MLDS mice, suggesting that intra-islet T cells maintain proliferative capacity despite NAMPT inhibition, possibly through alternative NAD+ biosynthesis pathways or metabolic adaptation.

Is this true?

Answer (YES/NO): NO